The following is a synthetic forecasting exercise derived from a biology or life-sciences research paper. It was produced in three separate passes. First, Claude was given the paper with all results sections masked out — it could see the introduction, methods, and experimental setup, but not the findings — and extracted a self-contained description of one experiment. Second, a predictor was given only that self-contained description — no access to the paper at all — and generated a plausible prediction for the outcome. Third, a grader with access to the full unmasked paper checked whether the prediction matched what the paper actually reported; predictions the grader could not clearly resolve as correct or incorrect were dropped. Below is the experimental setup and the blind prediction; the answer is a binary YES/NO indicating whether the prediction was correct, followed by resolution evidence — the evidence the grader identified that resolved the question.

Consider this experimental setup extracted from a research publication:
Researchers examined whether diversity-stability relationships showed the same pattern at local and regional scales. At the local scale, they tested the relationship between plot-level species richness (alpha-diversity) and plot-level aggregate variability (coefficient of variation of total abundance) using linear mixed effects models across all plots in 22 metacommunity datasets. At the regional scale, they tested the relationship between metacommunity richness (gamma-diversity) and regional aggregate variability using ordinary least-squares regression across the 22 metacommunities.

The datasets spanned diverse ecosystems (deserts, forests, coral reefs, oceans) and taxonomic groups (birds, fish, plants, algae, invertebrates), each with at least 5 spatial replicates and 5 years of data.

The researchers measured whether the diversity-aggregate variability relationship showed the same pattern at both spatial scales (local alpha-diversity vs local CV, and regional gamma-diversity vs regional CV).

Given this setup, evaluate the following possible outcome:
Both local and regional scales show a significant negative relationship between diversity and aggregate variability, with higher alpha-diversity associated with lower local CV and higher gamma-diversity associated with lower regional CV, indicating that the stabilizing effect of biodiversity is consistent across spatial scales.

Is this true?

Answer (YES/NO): NO